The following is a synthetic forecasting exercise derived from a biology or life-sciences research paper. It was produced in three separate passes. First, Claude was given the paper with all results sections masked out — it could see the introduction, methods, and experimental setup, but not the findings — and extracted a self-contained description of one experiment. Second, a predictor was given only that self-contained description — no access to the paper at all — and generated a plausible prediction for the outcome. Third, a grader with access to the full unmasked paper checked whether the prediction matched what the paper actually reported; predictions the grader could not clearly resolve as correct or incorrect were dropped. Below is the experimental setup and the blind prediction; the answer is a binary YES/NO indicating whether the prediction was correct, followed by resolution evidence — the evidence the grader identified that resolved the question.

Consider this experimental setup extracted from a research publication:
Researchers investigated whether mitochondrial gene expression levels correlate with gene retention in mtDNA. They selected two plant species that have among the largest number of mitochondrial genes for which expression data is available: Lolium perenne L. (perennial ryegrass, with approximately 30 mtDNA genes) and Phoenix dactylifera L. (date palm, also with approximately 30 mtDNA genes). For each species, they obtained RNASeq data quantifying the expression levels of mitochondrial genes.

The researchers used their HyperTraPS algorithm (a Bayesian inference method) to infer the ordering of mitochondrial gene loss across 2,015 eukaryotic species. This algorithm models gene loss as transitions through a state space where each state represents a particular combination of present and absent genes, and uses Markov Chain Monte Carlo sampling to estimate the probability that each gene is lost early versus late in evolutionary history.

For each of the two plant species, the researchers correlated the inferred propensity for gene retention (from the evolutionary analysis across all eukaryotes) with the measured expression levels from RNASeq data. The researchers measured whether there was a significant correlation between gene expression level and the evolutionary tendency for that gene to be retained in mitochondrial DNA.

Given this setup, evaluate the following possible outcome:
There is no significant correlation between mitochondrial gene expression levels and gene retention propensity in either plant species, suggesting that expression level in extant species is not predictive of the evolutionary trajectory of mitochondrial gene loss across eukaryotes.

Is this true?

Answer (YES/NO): NO